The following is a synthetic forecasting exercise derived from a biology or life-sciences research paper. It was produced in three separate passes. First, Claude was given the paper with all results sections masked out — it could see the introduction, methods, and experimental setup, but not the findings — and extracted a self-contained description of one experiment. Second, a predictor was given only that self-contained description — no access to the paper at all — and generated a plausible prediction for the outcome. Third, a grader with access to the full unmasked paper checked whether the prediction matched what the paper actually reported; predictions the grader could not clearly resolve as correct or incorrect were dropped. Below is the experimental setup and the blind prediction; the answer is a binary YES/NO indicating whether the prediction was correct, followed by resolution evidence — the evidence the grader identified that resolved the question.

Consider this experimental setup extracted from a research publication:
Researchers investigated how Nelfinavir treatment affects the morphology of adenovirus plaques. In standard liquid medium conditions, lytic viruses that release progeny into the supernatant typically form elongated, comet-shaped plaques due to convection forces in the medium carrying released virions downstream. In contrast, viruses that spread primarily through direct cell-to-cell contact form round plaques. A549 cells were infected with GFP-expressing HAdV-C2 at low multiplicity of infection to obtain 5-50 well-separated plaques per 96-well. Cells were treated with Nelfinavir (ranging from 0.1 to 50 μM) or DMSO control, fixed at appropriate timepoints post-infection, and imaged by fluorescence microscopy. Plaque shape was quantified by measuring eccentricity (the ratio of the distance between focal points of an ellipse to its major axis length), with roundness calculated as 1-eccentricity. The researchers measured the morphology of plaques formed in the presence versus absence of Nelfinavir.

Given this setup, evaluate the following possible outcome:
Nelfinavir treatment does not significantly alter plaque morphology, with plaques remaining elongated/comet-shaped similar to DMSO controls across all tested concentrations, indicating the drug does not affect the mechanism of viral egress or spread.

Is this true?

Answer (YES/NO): NO